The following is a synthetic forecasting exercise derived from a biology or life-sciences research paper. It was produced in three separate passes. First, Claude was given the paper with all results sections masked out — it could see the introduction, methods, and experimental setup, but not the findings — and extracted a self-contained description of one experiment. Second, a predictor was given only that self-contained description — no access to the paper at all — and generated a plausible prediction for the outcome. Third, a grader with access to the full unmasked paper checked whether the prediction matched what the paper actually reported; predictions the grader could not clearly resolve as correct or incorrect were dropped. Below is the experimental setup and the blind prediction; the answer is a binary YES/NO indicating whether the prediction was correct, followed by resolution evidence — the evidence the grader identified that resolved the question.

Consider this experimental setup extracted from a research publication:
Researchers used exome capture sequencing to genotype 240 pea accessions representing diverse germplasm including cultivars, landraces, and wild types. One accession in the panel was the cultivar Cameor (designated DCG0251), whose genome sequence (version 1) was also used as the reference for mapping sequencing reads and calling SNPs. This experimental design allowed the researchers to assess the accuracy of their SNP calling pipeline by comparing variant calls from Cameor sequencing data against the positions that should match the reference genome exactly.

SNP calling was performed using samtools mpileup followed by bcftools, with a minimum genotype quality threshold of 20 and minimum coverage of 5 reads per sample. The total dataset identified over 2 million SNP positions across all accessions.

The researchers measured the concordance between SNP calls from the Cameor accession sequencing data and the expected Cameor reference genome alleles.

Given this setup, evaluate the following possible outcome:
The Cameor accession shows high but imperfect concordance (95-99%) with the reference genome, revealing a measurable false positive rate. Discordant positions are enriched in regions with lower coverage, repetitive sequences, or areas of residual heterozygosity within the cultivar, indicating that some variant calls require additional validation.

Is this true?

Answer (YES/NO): NO